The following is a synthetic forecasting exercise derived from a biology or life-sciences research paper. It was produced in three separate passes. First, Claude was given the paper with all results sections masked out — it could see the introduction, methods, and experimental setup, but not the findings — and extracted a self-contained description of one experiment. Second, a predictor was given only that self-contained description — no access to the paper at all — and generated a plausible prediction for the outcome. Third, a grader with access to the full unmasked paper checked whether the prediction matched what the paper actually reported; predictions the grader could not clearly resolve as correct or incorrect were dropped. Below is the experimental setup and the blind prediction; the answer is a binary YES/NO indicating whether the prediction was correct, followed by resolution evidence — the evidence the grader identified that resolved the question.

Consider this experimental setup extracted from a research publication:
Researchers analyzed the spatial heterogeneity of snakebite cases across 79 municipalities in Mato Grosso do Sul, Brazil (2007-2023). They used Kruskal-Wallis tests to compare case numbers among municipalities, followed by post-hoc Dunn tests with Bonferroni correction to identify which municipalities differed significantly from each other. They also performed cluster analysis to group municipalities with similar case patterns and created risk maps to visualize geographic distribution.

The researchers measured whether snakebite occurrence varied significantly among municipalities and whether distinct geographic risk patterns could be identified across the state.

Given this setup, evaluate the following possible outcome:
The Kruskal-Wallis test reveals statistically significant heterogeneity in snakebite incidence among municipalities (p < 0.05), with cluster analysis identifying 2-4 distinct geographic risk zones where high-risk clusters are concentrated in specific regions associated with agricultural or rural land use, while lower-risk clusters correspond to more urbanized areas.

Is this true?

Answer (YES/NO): NO